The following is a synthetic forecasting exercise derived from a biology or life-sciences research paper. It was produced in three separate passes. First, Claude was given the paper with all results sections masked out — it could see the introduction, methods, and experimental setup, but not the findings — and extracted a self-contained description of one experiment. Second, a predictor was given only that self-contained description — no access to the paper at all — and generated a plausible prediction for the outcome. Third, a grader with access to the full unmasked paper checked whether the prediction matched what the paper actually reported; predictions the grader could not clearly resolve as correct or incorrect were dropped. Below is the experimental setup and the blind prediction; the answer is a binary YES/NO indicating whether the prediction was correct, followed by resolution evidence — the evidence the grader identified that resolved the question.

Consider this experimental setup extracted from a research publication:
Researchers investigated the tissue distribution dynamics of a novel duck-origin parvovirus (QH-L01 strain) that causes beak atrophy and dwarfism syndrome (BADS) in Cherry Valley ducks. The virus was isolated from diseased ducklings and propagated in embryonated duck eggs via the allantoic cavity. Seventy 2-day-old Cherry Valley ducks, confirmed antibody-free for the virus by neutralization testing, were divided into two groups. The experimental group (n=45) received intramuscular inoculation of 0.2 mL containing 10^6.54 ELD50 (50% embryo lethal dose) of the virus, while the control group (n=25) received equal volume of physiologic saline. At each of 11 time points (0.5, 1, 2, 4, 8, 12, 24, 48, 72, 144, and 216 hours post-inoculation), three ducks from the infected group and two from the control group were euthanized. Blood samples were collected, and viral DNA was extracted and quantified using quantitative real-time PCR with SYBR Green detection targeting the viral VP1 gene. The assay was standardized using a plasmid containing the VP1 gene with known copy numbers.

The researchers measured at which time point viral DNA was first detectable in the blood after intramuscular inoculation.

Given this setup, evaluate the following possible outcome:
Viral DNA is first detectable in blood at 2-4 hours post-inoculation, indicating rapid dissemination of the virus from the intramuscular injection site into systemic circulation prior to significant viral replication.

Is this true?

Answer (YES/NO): NO